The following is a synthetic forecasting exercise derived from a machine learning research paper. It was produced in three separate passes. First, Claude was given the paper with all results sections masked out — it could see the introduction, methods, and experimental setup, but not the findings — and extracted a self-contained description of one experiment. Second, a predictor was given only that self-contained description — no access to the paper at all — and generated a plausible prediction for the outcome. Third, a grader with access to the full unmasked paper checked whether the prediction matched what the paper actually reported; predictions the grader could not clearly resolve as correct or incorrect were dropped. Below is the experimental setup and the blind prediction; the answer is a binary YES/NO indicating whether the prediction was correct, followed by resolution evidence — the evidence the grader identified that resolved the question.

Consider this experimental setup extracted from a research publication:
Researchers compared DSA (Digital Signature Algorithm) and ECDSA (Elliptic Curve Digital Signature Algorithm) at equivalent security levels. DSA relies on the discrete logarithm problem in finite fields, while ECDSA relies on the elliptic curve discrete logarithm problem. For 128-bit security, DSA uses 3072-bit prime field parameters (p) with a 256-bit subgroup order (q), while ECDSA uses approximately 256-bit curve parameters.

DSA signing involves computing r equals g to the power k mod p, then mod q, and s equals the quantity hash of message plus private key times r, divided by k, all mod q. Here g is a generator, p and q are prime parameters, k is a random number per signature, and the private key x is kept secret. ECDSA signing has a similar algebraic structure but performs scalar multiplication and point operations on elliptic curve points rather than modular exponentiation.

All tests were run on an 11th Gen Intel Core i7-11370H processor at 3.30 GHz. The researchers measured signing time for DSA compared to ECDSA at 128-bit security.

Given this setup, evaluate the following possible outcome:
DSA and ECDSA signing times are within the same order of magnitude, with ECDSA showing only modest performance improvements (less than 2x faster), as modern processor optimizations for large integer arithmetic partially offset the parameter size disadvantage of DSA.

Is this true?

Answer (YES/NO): NO